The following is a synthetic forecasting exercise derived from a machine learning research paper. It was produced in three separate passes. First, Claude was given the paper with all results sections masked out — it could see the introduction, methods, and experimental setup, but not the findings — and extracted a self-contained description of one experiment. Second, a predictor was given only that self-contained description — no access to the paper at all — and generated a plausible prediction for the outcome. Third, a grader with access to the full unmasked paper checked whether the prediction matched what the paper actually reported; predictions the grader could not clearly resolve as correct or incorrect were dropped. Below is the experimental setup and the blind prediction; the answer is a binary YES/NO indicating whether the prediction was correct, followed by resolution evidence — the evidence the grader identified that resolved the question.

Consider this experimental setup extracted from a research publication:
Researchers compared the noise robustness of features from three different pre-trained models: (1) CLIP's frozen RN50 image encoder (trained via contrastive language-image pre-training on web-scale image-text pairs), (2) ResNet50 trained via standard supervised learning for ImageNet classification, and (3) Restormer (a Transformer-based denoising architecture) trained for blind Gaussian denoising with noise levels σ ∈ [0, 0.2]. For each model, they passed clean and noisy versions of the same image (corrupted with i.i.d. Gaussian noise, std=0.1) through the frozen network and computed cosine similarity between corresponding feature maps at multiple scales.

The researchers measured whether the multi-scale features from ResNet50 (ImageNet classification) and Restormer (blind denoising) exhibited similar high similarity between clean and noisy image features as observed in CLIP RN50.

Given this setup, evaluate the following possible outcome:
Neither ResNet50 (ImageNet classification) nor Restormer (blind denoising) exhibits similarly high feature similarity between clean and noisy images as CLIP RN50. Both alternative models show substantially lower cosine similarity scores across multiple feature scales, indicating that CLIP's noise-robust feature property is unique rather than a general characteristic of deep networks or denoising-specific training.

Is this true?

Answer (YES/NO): YES